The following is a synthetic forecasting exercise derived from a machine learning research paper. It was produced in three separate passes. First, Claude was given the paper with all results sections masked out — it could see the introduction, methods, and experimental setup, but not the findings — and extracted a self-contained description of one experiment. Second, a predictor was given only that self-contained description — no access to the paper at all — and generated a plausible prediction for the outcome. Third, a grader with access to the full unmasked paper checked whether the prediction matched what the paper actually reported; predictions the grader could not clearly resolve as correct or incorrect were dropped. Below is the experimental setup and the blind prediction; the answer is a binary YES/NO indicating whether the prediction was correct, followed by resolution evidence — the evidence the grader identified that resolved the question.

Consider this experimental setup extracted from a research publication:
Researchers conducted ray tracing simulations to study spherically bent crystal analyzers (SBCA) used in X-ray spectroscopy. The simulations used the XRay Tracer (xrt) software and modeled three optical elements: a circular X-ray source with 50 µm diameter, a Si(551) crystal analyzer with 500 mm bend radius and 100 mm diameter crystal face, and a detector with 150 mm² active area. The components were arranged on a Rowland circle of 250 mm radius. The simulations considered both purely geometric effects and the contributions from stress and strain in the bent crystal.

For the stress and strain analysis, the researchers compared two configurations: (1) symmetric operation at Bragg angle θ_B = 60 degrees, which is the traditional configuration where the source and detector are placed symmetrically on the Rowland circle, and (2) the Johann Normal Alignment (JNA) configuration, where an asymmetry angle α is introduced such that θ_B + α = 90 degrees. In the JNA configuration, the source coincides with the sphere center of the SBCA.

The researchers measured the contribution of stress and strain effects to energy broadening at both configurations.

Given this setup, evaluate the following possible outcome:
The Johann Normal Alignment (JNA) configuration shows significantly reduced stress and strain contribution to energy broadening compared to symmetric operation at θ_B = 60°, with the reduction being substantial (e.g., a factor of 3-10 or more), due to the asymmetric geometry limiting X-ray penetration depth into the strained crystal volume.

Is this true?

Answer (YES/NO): NO